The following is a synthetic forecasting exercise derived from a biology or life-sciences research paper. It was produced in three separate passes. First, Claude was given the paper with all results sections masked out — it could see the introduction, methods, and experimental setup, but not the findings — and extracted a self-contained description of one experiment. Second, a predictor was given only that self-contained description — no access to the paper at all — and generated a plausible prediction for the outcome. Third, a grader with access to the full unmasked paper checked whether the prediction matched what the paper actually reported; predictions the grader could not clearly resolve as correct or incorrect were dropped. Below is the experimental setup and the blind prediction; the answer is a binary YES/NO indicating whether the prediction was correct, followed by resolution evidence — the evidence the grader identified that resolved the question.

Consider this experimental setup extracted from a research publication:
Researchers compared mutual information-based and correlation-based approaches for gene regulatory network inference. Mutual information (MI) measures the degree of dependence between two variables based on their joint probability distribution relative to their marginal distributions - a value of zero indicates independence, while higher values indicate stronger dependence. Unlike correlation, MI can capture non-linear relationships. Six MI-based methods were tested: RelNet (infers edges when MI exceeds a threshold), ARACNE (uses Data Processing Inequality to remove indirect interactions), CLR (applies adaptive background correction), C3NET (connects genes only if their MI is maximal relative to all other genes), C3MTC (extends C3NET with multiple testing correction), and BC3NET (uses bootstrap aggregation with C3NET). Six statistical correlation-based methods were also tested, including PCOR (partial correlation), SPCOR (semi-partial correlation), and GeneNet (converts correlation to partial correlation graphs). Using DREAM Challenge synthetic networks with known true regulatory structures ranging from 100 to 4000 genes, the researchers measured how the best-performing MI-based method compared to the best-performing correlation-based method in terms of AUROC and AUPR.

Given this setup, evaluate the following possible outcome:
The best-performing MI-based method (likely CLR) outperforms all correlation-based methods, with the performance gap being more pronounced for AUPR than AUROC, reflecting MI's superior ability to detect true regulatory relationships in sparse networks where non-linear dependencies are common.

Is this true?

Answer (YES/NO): NO